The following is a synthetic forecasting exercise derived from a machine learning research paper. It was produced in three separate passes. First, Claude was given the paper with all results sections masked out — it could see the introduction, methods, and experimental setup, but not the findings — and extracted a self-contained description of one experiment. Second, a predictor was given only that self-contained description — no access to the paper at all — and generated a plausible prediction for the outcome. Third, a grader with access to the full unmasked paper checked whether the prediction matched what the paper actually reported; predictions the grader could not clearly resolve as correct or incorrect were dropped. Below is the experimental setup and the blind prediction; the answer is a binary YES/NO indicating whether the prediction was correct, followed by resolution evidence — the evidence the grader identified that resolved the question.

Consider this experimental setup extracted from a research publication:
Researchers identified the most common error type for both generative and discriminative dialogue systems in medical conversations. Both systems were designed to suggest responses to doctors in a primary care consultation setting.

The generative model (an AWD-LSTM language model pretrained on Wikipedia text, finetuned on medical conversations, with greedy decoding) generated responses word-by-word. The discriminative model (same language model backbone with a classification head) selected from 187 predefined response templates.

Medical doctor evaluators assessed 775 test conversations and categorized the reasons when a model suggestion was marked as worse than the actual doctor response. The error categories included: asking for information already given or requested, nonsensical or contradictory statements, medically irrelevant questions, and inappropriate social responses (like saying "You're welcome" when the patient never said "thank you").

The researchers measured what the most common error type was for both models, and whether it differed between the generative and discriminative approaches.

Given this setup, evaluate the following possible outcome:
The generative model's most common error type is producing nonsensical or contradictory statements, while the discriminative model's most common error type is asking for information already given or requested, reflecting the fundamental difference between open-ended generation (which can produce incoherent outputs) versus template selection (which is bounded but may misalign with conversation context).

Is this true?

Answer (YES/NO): NO